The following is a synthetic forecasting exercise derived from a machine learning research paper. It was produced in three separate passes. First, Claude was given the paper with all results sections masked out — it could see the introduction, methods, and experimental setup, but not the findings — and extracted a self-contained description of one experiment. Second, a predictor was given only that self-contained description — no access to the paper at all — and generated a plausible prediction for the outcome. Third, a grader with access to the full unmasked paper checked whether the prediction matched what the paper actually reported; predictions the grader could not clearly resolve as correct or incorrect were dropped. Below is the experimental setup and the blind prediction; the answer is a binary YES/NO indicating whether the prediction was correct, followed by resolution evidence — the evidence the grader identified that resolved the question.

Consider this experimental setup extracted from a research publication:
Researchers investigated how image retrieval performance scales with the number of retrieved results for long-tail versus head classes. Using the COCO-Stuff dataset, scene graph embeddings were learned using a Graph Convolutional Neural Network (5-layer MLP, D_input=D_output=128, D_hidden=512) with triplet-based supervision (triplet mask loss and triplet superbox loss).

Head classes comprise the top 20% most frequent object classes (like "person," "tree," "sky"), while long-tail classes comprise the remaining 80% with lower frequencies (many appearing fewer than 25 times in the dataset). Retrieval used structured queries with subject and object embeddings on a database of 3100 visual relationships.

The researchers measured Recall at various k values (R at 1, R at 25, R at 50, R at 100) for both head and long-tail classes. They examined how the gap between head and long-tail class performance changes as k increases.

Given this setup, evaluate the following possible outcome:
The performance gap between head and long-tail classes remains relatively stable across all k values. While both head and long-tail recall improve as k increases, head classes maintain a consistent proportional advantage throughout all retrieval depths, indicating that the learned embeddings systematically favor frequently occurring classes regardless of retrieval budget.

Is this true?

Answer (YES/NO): NO